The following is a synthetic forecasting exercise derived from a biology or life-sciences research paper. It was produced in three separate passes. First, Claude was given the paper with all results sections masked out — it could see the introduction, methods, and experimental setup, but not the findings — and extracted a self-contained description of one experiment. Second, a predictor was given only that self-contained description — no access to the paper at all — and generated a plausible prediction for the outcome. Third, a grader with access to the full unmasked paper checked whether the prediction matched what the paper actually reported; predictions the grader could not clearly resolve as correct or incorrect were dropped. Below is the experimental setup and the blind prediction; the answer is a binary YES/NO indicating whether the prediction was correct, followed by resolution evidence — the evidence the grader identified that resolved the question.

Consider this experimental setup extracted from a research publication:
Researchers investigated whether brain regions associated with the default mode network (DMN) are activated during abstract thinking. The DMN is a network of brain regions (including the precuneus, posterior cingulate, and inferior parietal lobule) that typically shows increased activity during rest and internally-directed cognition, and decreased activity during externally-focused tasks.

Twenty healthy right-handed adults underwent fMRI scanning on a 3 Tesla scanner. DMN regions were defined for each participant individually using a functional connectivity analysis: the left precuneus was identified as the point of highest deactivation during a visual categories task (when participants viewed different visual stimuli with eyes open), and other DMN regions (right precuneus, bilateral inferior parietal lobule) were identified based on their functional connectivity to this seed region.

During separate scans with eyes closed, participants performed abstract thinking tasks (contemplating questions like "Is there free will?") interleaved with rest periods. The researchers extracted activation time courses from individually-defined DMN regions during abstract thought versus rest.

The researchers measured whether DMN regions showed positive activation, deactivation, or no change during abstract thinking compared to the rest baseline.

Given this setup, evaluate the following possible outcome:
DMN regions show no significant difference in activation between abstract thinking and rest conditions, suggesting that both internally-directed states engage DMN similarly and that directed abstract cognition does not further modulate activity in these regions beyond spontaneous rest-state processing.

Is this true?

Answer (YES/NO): YES